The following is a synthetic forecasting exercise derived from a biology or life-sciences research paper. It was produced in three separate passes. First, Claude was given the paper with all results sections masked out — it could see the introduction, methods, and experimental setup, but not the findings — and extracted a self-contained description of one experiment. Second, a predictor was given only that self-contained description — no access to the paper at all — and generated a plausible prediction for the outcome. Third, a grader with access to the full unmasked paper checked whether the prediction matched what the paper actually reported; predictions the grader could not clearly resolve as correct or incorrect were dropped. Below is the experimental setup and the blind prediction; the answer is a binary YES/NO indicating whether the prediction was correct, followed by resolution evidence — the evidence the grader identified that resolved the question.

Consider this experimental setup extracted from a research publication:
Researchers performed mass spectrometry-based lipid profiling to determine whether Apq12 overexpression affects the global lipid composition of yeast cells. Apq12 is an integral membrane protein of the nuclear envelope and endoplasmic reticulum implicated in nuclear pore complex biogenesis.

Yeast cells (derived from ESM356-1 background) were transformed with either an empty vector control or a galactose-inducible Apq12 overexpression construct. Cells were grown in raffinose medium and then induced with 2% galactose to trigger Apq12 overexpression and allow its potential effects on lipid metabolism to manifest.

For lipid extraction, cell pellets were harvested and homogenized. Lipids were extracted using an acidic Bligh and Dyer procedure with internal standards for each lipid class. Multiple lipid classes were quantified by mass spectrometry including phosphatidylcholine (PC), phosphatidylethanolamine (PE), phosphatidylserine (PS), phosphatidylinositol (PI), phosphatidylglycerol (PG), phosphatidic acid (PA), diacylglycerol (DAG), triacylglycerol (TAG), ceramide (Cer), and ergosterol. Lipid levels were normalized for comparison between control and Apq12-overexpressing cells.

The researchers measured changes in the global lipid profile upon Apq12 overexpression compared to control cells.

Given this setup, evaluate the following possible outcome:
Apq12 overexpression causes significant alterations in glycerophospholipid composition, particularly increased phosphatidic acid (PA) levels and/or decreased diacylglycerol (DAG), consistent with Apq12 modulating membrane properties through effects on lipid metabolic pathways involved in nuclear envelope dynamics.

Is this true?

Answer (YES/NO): NO